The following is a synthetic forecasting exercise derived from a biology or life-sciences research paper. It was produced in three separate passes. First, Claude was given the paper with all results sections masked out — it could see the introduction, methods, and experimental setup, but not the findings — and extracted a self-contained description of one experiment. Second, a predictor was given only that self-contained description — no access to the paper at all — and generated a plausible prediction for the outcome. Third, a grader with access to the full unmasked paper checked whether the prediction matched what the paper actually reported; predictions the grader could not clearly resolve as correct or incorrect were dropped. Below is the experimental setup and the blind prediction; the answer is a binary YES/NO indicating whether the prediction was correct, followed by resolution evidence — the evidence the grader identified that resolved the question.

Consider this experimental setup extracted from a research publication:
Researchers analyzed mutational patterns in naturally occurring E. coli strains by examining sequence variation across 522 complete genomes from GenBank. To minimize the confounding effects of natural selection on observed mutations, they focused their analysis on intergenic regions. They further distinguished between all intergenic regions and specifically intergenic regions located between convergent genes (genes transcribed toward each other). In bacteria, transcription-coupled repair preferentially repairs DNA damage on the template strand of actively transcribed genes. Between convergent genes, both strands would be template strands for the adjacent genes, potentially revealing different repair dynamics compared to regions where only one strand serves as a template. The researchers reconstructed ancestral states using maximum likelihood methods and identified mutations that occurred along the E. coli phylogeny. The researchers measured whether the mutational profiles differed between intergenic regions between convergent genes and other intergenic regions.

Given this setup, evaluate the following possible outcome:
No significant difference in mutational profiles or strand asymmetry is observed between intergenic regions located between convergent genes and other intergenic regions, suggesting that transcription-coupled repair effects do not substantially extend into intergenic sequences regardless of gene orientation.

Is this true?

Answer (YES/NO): YES